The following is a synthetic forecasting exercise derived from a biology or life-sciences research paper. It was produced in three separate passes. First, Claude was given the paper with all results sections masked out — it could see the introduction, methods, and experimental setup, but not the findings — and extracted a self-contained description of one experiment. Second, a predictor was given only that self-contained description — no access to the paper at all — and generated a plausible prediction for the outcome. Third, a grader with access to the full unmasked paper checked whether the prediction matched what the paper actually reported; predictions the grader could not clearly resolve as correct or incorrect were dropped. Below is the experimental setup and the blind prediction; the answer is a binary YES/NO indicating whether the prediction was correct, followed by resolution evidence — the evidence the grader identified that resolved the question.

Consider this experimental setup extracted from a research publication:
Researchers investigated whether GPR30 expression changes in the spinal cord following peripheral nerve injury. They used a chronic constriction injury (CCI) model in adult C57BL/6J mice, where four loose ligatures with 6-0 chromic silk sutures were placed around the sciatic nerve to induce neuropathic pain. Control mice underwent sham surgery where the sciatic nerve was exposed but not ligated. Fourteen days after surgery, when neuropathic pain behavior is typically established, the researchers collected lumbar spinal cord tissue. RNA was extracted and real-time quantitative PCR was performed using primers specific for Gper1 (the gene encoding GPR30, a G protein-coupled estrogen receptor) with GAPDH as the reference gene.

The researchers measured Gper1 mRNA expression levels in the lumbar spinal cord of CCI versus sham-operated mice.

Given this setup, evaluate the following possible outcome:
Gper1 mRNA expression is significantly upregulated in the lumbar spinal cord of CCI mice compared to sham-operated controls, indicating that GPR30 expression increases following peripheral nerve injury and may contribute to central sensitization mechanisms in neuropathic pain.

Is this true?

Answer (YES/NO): YES